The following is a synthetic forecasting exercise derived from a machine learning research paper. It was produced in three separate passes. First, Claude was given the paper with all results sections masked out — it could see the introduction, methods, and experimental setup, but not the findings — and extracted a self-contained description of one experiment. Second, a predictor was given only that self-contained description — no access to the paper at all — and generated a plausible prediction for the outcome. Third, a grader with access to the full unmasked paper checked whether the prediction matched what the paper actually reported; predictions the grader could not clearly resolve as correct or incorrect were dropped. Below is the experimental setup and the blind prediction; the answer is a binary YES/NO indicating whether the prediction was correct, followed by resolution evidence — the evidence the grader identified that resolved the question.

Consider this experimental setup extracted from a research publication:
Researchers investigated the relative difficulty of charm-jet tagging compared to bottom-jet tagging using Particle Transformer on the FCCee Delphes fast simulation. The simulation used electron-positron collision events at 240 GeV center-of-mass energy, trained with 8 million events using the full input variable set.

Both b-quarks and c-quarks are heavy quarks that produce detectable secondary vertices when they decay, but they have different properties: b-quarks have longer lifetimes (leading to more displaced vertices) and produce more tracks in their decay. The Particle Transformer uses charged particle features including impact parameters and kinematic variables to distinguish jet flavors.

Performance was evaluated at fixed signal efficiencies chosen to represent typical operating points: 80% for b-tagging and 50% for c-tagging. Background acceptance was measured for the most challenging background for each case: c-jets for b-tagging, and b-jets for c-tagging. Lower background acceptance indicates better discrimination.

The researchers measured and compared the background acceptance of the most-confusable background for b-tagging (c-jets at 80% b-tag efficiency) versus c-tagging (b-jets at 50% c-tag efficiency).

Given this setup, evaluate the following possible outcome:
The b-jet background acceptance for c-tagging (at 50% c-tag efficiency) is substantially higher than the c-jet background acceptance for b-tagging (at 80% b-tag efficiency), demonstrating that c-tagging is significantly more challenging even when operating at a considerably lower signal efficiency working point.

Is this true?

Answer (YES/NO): YES